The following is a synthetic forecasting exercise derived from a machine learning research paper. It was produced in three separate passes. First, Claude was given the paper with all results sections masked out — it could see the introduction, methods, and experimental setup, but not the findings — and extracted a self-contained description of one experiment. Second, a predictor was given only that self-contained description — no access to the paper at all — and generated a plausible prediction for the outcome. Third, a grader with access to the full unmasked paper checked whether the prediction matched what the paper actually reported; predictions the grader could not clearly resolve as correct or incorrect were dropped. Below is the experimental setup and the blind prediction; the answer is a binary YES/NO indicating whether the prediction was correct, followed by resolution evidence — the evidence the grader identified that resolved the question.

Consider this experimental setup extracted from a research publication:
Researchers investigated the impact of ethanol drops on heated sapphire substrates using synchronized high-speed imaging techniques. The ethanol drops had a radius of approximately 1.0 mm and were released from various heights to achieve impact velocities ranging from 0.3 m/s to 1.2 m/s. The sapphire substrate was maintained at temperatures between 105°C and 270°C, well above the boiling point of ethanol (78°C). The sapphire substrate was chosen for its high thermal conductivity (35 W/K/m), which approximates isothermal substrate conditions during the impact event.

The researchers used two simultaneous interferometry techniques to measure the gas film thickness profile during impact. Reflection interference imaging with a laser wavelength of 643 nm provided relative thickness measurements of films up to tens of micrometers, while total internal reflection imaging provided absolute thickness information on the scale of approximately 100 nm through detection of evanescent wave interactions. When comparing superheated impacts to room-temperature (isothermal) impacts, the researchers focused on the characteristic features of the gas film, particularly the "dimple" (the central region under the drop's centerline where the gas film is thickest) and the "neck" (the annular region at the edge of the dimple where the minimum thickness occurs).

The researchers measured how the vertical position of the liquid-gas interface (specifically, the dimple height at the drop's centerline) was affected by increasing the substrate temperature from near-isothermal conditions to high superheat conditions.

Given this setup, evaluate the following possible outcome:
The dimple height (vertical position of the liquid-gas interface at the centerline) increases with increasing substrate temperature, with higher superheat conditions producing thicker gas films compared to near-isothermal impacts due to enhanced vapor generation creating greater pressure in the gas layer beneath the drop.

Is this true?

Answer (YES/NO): NO